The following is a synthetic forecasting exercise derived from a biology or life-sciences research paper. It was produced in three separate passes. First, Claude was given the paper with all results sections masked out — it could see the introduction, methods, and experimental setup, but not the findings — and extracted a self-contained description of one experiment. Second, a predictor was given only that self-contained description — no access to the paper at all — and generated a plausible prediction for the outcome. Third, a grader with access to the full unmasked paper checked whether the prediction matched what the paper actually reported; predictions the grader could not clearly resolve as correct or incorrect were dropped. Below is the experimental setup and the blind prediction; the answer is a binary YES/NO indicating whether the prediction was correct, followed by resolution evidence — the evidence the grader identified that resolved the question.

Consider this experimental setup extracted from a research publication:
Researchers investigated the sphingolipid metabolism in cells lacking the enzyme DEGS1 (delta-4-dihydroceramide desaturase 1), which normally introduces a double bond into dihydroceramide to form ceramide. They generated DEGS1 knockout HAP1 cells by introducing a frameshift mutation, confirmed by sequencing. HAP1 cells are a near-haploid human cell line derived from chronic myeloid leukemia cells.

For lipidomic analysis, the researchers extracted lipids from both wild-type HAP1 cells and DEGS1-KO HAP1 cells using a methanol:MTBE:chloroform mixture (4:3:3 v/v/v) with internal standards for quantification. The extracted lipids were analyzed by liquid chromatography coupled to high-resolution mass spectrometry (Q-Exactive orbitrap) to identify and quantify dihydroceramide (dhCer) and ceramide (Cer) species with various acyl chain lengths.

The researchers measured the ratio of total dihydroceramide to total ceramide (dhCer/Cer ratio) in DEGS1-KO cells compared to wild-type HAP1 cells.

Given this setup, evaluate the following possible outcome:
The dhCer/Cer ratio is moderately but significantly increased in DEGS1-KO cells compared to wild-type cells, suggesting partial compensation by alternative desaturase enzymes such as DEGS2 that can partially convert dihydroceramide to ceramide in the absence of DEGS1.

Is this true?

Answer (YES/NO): NO